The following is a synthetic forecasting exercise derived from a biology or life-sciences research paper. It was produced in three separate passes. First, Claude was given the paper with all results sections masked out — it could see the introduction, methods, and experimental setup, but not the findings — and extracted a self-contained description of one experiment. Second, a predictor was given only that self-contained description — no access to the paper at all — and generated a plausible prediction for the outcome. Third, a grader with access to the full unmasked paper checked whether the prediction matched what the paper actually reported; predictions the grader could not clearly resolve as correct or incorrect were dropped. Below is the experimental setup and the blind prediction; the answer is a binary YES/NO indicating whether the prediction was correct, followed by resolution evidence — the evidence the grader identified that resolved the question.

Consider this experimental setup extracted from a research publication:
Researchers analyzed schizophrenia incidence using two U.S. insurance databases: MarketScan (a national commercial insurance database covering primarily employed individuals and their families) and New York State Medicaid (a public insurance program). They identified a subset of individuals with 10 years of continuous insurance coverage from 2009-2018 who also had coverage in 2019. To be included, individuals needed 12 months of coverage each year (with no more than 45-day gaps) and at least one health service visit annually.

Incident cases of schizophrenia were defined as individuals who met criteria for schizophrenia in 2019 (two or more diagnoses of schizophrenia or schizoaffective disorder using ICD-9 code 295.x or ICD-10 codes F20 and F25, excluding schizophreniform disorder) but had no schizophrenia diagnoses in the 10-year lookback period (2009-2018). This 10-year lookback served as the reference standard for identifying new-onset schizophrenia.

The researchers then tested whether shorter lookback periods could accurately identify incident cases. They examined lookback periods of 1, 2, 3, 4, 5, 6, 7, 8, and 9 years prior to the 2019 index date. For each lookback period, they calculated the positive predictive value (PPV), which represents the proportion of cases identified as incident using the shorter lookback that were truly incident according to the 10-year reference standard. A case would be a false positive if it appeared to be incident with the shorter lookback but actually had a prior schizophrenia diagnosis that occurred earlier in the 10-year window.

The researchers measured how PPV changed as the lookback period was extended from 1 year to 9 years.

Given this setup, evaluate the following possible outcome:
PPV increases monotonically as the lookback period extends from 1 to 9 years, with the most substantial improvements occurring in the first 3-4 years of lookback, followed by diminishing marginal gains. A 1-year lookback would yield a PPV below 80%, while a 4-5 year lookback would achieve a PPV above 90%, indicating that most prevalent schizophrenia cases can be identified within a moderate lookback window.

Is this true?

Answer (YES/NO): NO